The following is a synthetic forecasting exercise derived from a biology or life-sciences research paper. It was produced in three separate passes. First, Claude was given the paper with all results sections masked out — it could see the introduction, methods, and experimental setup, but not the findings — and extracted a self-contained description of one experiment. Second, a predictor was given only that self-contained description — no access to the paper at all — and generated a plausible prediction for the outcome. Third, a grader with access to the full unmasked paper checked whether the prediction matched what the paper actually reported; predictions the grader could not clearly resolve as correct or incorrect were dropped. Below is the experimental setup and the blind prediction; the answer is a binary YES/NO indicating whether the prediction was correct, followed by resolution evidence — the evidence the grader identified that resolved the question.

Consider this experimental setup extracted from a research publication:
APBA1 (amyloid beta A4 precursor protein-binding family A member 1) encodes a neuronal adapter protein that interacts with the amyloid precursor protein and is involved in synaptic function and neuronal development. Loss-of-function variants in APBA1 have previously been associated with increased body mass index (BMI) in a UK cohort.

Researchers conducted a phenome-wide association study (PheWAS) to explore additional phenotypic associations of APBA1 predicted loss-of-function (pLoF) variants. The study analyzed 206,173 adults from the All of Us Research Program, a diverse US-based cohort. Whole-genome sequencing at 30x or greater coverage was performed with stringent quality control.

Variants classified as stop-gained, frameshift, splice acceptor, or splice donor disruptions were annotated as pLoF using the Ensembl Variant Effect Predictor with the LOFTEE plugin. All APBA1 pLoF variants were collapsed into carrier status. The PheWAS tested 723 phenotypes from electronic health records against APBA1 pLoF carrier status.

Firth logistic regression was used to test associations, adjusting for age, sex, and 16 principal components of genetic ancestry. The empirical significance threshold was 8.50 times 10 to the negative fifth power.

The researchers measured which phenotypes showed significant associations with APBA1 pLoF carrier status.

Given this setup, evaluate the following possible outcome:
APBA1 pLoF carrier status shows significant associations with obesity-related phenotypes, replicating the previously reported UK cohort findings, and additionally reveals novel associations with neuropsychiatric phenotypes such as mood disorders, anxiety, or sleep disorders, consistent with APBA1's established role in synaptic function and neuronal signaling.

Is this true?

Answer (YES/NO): NO